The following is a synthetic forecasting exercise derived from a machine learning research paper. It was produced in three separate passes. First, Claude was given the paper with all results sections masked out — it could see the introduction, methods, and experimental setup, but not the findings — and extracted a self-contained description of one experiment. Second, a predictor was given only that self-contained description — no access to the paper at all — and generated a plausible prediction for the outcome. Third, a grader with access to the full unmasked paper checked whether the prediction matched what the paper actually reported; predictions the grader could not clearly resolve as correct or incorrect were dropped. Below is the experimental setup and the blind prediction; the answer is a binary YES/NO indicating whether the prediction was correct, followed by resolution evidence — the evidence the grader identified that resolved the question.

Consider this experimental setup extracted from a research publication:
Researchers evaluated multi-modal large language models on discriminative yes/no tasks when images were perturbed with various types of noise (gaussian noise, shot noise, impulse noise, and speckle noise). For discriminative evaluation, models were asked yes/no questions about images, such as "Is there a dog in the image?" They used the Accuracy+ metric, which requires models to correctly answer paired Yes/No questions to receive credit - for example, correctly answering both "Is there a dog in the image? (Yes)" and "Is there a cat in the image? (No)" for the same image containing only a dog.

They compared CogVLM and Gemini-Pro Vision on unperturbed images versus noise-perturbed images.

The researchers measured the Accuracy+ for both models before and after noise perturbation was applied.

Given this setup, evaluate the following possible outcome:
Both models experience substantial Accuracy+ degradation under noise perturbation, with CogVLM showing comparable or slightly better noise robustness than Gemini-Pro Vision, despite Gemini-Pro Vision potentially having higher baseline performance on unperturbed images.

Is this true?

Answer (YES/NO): NO